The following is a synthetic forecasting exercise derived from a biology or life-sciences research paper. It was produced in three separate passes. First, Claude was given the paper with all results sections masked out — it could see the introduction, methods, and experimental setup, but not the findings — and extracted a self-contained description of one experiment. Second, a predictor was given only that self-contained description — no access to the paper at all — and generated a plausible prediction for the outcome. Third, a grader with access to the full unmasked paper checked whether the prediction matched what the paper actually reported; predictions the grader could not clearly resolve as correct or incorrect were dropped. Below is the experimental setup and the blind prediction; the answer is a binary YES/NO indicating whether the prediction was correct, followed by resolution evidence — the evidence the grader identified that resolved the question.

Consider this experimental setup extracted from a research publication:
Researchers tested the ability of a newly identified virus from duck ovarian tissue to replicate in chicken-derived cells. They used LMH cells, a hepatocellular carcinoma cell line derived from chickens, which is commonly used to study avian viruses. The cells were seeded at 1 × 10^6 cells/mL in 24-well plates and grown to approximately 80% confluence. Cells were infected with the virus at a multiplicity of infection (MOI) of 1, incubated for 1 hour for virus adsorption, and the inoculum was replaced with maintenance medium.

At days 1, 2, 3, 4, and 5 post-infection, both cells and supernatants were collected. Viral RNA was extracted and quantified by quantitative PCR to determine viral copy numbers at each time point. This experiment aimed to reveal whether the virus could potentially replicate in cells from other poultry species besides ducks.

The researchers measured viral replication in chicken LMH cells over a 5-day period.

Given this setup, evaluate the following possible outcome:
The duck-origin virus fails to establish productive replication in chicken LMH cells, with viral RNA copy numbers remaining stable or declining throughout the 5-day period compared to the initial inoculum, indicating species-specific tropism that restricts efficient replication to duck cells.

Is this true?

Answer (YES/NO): NO